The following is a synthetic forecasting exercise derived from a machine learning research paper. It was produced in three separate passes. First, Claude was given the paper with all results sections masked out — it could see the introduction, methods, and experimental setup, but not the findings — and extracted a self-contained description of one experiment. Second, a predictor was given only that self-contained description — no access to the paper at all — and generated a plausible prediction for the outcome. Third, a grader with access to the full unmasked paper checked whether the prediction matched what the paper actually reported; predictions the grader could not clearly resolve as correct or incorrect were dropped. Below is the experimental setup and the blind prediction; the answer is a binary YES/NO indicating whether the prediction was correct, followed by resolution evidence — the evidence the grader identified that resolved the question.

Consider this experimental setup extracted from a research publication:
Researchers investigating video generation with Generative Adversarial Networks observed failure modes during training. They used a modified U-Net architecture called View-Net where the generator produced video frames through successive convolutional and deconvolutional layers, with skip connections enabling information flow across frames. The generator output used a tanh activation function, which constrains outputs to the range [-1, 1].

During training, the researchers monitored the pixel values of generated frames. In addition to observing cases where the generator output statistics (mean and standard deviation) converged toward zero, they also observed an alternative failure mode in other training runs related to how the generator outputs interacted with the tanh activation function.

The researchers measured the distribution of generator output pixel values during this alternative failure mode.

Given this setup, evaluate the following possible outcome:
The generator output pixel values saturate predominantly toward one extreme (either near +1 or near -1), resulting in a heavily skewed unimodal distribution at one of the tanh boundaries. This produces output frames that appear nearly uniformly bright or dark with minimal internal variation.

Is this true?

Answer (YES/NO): NO